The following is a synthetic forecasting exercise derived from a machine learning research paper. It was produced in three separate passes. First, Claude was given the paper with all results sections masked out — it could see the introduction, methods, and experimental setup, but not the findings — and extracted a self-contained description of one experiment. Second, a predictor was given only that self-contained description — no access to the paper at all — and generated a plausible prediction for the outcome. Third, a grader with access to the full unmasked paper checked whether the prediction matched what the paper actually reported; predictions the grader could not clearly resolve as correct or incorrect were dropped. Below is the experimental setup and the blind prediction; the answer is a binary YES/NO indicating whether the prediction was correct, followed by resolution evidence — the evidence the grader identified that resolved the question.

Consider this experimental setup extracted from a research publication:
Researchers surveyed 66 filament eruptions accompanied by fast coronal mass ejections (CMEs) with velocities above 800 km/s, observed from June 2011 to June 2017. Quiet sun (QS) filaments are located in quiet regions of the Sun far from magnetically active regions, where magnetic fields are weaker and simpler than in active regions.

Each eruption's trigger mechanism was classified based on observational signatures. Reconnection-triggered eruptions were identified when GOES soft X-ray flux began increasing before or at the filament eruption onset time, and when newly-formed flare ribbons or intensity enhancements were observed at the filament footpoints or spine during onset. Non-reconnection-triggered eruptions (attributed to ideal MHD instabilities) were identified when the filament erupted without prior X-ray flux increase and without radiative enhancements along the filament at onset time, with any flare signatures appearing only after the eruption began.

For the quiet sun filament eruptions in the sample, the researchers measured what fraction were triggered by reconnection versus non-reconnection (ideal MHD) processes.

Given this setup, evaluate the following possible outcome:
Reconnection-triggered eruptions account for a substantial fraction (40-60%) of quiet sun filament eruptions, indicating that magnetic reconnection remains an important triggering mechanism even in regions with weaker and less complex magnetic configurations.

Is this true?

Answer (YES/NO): NO